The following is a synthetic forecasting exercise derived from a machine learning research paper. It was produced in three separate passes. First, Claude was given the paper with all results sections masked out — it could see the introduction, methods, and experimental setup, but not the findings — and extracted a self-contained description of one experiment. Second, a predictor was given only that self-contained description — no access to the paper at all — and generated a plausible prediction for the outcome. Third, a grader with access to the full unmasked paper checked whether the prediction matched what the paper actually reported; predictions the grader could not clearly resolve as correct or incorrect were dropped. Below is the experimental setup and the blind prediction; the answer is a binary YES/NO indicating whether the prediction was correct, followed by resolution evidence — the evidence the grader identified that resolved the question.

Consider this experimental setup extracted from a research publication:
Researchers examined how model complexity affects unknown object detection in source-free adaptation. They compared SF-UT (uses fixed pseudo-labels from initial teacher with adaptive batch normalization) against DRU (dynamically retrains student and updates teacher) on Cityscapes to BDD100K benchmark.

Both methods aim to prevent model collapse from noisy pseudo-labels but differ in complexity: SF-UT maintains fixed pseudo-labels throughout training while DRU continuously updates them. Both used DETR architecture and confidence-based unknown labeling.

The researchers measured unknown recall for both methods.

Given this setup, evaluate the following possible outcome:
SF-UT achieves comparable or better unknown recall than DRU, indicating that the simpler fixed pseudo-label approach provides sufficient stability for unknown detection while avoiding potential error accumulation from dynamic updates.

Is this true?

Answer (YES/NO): NO